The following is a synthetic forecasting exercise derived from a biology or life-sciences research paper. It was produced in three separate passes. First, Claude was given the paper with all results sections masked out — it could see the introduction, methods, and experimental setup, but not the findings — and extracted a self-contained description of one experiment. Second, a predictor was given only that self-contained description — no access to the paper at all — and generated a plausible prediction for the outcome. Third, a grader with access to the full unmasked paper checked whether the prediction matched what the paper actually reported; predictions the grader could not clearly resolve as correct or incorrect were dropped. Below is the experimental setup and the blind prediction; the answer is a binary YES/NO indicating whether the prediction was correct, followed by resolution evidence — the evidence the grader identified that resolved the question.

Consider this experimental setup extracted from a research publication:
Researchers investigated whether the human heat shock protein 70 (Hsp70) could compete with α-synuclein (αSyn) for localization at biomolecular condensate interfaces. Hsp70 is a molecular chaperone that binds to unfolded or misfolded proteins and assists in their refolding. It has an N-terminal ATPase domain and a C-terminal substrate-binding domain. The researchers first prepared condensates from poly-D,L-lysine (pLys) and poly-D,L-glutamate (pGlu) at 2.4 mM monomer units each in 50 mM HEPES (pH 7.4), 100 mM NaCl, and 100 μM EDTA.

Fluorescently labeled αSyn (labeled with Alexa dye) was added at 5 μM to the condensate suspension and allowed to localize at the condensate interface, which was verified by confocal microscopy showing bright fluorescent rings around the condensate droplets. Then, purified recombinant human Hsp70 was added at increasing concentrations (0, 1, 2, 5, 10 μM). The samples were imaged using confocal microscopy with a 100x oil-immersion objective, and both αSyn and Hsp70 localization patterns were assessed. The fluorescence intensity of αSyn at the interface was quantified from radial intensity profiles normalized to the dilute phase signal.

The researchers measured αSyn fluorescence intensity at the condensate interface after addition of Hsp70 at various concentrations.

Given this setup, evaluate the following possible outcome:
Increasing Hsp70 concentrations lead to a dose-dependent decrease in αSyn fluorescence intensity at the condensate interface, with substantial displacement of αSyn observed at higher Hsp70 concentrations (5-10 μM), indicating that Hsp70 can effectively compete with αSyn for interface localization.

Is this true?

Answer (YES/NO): NO